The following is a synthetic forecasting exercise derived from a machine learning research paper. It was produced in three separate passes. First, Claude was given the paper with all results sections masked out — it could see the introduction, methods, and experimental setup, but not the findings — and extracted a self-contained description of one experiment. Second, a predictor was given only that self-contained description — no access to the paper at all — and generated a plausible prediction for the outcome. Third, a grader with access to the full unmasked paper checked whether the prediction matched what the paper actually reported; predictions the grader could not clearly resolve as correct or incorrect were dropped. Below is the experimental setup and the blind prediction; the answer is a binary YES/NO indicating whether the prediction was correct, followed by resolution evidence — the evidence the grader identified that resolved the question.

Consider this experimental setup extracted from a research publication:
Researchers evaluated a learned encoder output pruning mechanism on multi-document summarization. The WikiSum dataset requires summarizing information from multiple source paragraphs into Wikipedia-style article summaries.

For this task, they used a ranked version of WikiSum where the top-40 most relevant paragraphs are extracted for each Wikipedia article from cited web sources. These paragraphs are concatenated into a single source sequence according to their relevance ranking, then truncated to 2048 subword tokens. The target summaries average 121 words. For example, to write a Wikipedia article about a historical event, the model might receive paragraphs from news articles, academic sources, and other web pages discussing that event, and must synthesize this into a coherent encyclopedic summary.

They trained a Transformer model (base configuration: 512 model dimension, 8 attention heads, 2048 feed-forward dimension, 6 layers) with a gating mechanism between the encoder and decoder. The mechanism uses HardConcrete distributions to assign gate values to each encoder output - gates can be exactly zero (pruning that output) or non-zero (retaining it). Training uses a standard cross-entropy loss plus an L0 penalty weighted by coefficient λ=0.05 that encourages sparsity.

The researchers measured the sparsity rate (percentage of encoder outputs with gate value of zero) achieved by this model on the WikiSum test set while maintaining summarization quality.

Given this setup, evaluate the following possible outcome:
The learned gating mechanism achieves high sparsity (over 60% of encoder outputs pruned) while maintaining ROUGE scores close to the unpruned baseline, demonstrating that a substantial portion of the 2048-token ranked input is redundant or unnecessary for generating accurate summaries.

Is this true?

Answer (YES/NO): YES